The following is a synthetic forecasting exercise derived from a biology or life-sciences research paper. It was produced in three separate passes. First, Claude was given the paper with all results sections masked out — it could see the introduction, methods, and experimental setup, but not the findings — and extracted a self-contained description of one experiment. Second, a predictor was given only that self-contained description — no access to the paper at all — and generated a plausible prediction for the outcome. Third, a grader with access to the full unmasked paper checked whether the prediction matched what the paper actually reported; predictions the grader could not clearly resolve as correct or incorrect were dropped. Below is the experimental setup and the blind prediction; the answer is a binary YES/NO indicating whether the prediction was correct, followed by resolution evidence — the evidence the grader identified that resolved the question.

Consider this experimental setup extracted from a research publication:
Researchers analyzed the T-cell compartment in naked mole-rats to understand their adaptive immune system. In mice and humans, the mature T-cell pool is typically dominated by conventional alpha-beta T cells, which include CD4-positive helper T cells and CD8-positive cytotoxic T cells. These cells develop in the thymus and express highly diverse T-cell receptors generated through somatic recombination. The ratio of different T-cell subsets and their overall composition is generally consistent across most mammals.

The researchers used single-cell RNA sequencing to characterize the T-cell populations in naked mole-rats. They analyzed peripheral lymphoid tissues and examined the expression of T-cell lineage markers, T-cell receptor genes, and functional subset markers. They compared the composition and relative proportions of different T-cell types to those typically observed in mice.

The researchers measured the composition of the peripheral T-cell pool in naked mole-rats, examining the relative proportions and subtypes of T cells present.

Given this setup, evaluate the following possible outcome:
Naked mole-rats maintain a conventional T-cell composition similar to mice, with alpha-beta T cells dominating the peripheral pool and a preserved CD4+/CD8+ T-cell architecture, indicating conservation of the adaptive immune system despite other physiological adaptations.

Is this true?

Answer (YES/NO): NO